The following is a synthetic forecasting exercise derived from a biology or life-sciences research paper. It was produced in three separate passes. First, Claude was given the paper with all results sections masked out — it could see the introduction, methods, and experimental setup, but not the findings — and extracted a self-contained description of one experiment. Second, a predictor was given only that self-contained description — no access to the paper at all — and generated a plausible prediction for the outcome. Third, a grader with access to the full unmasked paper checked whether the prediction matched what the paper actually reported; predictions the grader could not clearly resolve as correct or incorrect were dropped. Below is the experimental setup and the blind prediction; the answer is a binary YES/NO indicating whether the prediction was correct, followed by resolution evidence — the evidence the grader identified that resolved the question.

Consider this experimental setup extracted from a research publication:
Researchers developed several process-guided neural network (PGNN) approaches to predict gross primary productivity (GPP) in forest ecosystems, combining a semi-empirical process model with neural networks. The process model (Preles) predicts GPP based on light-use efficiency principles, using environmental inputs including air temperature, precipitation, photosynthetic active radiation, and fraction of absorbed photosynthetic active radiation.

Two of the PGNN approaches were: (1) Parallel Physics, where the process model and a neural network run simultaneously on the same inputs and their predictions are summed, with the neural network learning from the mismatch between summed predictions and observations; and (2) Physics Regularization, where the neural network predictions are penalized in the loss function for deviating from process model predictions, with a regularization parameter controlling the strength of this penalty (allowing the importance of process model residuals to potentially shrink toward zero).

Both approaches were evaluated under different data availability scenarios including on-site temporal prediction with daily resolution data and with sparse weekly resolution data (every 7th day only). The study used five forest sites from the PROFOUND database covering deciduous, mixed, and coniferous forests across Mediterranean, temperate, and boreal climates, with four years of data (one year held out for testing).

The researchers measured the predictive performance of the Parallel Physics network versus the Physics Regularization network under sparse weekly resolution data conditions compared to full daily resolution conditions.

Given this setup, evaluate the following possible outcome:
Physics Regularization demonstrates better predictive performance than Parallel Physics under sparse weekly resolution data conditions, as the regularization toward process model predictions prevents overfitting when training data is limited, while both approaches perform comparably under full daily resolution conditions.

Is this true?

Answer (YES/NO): NO